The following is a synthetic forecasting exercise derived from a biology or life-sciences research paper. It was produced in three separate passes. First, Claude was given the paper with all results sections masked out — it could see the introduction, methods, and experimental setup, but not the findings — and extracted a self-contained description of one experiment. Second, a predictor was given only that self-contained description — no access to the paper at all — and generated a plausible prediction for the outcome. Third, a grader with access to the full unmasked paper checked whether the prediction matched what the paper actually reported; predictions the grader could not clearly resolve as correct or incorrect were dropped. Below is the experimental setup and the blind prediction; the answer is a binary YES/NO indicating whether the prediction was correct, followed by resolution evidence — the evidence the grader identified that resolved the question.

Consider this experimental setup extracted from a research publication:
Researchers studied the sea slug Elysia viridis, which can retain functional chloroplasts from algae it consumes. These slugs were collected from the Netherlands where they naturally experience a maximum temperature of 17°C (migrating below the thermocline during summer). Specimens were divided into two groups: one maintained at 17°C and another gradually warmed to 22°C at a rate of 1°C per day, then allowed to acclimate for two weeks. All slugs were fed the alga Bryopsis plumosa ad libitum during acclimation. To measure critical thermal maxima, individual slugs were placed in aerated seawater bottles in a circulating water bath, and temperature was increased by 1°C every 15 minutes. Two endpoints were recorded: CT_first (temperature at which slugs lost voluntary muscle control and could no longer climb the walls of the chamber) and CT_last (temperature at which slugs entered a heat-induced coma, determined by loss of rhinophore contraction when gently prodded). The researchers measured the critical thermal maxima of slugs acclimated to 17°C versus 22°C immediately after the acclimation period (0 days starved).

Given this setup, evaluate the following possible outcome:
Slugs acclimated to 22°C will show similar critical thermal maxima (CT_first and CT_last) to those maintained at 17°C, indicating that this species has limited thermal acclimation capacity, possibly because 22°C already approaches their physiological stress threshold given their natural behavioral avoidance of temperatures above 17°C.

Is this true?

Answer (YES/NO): NO